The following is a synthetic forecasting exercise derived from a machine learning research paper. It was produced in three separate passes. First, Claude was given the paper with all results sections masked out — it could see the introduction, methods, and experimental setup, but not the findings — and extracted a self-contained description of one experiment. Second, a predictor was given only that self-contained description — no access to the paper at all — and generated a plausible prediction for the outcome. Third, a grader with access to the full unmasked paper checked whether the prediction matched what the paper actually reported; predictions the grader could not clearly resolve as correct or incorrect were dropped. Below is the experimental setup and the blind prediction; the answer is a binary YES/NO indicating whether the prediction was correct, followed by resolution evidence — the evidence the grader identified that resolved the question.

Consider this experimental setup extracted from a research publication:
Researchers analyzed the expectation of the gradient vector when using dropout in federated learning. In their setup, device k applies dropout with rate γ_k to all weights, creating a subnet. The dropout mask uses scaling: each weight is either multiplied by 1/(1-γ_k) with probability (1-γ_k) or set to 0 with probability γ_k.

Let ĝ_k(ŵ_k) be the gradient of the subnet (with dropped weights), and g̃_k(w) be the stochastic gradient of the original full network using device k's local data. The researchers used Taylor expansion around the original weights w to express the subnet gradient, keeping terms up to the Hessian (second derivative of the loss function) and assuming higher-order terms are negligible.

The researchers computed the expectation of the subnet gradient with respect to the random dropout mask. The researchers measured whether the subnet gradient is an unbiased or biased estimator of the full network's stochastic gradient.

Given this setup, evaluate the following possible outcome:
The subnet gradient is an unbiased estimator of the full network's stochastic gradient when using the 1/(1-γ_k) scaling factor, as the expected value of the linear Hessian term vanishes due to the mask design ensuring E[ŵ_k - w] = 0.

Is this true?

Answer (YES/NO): YES